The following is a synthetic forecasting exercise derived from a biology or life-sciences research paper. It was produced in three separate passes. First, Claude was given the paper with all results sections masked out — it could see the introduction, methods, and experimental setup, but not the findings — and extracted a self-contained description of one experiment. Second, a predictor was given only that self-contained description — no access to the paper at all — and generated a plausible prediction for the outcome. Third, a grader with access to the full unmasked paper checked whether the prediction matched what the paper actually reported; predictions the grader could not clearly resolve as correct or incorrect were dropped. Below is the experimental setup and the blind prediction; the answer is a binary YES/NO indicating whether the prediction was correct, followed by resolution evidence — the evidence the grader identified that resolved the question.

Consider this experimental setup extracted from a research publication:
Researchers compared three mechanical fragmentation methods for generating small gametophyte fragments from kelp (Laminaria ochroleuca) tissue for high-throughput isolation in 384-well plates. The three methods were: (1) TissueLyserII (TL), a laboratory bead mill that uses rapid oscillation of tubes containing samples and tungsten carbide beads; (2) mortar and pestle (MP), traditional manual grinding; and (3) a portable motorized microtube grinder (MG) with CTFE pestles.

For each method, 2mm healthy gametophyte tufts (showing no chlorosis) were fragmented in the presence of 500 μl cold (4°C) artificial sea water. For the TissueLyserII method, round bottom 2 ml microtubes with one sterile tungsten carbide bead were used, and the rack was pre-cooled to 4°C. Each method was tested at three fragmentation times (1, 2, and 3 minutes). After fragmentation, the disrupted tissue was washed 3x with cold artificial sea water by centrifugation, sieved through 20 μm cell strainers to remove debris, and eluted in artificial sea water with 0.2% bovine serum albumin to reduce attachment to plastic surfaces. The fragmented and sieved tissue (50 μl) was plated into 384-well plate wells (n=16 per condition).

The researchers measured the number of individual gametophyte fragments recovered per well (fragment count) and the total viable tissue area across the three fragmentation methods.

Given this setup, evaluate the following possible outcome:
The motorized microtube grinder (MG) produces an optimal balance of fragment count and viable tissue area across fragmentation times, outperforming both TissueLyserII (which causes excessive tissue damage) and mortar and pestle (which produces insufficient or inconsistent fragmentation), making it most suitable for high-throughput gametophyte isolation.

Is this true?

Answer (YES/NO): NO